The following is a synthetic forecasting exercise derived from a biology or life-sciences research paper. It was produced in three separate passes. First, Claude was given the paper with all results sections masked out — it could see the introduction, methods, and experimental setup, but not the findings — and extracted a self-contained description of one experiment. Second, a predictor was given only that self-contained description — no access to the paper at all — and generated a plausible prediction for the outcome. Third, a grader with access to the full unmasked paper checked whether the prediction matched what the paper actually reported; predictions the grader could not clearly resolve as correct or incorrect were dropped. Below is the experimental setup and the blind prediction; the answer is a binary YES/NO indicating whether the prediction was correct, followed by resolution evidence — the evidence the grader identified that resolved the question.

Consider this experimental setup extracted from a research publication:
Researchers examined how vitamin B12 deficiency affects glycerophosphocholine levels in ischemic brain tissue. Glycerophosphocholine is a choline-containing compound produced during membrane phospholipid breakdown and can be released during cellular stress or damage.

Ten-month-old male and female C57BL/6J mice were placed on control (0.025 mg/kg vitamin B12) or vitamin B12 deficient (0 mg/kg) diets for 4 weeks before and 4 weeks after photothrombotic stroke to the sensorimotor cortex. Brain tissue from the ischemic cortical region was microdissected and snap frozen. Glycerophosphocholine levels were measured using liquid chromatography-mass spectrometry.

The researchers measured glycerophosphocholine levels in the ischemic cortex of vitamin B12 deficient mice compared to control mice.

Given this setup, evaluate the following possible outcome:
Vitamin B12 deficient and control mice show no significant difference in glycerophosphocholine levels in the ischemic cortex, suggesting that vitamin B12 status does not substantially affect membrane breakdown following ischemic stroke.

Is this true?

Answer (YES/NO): YES